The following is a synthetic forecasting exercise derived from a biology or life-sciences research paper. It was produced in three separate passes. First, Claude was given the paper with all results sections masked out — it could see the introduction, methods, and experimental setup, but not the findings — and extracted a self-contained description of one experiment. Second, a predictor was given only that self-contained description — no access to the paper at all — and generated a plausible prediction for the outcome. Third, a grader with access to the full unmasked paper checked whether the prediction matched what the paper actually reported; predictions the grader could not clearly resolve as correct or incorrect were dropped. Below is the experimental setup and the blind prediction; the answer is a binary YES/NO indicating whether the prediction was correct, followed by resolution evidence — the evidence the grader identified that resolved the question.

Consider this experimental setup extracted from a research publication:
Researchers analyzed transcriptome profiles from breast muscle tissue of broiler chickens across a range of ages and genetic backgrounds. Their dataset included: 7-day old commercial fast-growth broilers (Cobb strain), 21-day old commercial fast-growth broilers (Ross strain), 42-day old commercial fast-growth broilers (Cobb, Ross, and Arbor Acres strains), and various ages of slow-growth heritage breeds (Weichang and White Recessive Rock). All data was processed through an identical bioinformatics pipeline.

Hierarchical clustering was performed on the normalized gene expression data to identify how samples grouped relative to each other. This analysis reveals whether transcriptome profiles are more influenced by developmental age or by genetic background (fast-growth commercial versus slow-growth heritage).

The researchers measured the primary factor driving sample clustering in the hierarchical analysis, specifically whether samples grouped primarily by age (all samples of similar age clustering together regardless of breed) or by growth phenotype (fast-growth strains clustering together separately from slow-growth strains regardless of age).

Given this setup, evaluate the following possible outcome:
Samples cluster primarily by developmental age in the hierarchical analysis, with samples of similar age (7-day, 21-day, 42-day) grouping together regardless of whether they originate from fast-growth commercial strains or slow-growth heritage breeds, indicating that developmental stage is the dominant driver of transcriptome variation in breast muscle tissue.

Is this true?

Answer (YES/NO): NO